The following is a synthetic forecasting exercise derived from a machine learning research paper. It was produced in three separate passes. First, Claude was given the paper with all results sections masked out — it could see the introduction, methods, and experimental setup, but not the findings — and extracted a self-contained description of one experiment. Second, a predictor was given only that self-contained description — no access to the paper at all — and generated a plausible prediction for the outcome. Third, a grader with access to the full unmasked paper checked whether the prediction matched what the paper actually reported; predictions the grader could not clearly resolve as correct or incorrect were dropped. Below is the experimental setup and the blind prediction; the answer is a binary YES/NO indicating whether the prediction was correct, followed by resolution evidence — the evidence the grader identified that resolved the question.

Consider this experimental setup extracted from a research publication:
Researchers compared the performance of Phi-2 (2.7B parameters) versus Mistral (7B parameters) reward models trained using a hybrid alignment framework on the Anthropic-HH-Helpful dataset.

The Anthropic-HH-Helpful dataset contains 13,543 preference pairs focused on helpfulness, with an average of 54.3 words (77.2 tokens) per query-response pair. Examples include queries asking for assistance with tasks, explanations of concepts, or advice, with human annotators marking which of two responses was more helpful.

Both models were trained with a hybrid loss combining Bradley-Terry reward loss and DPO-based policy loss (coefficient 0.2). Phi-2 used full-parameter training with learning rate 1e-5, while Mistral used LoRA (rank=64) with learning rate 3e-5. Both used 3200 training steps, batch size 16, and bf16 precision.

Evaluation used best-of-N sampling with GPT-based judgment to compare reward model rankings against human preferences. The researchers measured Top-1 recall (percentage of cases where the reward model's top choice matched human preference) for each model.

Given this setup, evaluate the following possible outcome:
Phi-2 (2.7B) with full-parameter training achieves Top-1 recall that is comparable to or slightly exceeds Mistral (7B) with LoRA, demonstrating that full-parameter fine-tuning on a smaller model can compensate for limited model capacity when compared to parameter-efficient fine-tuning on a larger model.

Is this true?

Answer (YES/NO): NO